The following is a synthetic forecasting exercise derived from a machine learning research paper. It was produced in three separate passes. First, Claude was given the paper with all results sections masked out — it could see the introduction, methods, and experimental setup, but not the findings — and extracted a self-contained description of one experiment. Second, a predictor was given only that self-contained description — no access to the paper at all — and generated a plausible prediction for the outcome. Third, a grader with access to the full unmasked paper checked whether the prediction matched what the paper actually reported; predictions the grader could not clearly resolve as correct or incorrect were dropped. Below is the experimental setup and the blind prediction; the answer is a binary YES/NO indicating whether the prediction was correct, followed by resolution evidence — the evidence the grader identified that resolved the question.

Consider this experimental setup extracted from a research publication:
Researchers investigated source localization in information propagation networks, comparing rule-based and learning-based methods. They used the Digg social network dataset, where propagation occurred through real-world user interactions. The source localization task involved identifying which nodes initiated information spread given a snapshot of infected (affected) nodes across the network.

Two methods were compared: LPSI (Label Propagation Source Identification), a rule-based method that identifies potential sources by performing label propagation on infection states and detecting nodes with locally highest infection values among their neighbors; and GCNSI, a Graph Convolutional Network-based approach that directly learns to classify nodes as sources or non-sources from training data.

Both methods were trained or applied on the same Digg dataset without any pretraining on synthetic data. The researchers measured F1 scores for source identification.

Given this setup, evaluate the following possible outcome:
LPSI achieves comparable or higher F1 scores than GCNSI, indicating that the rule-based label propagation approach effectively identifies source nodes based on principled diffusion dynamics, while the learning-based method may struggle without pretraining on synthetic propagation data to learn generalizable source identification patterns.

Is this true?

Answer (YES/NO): YES